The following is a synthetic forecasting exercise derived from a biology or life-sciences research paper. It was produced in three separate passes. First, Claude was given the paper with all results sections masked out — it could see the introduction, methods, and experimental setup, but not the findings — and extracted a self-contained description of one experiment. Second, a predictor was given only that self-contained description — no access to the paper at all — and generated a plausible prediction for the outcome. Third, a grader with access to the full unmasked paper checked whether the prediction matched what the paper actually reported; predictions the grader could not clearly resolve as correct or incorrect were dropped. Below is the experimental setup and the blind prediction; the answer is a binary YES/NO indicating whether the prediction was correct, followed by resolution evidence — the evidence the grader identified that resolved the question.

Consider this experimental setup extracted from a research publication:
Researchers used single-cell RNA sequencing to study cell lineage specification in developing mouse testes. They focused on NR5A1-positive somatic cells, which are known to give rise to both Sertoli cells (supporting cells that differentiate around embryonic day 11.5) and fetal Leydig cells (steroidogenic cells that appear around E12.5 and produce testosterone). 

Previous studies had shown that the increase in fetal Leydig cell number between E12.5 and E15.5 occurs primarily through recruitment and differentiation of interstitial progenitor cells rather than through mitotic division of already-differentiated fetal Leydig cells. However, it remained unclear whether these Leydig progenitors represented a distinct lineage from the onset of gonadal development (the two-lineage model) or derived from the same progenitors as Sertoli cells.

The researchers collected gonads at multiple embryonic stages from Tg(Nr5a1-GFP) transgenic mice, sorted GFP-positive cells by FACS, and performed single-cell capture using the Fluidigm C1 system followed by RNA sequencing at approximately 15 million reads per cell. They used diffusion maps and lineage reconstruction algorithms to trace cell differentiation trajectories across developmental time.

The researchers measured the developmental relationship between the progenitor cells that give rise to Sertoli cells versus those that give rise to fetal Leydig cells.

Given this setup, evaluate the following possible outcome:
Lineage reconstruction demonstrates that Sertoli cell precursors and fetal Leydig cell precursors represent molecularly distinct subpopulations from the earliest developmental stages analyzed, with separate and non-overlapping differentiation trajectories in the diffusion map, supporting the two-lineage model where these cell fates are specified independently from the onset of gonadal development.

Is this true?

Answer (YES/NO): NO